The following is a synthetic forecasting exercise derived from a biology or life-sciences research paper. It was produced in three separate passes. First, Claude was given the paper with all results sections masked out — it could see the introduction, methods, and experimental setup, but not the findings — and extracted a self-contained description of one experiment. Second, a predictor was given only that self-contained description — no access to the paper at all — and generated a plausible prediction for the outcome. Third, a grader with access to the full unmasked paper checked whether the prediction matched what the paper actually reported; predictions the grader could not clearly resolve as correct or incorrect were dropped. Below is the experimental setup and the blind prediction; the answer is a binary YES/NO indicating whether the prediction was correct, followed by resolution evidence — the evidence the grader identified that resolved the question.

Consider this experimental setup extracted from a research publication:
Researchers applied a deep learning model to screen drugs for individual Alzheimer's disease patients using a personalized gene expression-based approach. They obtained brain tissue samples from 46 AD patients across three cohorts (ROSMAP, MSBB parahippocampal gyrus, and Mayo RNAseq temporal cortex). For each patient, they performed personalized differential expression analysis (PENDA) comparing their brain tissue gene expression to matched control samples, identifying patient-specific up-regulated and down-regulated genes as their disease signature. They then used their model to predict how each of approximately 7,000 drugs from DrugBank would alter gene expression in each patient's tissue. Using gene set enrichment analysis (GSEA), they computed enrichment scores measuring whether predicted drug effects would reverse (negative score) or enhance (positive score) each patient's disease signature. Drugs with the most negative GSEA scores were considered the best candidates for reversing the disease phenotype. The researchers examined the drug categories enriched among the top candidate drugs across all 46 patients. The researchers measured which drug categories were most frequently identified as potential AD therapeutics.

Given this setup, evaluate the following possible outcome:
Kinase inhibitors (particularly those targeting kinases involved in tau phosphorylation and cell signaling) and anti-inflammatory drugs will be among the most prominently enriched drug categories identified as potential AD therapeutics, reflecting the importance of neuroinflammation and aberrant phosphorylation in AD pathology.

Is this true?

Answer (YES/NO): NO